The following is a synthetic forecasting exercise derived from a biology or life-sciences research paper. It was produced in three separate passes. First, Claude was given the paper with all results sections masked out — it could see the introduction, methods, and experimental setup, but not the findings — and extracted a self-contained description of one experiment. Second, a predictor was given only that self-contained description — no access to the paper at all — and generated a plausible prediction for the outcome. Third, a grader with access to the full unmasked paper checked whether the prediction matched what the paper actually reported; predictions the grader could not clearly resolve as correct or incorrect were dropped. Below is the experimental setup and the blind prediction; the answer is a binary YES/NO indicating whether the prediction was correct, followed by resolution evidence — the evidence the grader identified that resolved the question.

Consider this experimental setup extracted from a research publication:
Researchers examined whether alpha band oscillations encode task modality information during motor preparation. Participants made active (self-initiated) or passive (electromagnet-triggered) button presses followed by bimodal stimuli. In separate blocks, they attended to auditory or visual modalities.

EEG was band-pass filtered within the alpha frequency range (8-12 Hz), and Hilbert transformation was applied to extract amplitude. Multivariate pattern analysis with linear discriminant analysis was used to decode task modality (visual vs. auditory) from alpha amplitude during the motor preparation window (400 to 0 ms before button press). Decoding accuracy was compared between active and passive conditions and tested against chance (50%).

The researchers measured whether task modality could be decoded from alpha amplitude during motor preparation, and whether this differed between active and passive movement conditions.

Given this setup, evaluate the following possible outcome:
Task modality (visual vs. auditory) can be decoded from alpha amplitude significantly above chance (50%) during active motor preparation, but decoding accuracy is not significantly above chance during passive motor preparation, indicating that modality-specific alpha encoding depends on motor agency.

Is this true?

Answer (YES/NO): NO